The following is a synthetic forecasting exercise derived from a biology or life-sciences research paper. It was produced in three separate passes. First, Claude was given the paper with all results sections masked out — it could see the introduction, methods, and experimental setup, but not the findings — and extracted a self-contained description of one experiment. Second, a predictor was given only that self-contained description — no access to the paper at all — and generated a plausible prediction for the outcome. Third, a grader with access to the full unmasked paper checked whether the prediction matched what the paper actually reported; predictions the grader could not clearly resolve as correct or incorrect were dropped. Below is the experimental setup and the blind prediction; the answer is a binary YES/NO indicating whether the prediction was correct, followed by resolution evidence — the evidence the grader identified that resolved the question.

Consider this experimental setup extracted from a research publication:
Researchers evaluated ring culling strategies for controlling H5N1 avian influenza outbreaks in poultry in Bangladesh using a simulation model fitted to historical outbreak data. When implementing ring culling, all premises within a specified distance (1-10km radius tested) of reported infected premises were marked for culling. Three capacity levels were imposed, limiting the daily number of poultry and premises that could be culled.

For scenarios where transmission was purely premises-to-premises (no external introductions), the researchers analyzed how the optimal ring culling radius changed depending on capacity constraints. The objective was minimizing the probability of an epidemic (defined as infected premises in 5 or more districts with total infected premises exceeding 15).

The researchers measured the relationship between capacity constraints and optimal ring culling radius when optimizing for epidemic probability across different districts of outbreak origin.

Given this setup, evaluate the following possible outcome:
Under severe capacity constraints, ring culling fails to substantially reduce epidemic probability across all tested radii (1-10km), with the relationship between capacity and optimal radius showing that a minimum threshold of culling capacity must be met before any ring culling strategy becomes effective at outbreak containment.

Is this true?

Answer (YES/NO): NO